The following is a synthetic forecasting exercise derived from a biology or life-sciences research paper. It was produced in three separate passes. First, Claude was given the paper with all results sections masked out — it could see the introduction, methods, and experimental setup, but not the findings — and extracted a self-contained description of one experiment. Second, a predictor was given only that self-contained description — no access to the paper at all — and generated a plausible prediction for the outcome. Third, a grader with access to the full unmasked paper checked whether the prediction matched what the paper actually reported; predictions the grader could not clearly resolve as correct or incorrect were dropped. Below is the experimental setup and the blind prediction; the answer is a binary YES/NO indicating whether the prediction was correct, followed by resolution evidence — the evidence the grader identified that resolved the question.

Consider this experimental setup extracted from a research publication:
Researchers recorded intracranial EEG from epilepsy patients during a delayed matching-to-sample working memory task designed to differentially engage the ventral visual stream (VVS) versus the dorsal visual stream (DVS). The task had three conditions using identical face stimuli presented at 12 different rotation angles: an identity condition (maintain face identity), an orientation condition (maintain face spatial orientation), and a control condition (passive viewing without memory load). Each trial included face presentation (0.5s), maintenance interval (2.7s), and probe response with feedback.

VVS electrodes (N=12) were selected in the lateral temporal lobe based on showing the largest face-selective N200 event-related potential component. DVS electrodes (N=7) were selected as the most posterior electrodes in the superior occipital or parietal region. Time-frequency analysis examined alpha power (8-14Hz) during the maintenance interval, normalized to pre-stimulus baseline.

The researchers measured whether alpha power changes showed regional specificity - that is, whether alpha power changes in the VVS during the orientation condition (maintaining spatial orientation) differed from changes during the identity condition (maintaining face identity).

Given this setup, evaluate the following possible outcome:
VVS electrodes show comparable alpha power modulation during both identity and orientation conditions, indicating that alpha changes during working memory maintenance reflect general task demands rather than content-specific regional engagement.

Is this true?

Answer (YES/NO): NO